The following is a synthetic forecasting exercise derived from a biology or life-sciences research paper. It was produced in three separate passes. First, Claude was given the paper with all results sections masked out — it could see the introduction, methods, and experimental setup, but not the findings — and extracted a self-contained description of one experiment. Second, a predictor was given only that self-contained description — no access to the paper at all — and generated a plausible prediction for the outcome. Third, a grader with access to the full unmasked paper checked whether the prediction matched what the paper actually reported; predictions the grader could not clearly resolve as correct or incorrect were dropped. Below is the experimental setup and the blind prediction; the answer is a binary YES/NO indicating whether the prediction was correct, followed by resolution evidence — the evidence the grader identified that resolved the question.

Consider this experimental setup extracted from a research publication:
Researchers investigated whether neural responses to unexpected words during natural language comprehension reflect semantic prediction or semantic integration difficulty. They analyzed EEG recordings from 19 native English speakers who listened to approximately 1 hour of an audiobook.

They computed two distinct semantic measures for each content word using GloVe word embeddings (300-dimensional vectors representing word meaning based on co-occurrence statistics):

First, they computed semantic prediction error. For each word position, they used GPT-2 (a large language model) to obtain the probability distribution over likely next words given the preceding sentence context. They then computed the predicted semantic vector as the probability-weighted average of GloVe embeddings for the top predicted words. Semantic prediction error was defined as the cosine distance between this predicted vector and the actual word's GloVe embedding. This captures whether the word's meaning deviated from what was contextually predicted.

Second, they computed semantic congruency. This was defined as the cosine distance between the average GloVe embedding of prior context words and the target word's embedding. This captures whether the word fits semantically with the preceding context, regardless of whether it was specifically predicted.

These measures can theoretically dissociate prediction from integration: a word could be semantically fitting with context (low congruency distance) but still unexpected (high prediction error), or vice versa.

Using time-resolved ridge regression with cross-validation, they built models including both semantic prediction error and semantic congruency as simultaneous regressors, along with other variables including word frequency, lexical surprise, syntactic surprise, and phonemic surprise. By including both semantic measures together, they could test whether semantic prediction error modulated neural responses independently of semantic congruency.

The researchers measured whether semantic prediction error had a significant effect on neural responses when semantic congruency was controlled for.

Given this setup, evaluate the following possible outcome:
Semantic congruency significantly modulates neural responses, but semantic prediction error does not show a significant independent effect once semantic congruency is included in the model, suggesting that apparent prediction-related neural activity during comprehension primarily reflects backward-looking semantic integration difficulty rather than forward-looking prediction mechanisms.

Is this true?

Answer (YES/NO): NO